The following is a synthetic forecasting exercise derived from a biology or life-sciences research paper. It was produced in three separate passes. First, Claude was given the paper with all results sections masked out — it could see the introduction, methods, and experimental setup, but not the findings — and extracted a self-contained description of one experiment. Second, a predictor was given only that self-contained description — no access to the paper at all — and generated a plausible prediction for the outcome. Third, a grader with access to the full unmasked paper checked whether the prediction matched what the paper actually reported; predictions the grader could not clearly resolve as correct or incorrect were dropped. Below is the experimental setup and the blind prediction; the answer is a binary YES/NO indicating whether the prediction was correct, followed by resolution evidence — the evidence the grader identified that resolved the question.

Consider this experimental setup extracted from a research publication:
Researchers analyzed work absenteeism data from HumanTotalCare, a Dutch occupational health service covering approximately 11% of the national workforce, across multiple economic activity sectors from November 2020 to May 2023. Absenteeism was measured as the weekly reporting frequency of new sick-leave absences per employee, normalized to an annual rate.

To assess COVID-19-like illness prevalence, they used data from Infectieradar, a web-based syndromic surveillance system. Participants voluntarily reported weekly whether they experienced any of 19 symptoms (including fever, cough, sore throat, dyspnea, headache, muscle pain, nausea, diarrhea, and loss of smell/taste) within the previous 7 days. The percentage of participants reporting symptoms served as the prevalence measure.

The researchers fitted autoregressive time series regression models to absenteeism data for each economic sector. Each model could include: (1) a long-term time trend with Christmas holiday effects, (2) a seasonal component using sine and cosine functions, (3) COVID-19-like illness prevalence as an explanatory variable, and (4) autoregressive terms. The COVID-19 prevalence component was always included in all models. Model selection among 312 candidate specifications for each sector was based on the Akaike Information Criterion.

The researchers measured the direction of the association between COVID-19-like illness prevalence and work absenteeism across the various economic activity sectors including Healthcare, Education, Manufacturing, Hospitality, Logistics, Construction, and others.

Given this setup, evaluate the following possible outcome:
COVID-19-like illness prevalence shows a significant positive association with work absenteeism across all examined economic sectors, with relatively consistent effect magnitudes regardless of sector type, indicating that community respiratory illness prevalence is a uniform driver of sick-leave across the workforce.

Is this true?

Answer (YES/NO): NO